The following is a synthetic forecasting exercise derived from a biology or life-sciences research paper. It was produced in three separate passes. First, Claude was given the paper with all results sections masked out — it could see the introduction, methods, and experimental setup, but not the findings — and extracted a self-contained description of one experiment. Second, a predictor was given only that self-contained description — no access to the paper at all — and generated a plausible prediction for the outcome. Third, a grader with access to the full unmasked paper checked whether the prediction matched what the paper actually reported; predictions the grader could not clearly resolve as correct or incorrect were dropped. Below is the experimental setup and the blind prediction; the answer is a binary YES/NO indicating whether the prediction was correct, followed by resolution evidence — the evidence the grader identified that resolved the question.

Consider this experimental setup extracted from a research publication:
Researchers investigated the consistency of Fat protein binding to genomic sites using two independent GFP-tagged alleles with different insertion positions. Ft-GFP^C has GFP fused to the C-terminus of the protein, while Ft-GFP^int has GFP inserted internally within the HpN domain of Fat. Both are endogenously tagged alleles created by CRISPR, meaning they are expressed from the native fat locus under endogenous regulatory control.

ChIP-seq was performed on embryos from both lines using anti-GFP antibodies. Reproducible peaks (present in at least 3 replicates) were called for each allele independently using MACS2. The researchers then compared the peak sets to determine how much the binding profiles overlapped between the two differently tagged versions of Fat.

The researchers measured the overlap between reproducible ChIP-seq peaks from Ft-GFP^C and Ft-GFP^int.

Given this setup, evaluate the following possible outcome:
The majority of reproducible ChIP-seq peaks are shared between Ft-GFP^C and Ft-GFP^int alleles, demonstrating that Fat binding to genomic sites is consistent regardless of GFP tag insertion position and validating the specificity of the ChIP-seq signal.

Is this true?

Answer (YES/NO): NO